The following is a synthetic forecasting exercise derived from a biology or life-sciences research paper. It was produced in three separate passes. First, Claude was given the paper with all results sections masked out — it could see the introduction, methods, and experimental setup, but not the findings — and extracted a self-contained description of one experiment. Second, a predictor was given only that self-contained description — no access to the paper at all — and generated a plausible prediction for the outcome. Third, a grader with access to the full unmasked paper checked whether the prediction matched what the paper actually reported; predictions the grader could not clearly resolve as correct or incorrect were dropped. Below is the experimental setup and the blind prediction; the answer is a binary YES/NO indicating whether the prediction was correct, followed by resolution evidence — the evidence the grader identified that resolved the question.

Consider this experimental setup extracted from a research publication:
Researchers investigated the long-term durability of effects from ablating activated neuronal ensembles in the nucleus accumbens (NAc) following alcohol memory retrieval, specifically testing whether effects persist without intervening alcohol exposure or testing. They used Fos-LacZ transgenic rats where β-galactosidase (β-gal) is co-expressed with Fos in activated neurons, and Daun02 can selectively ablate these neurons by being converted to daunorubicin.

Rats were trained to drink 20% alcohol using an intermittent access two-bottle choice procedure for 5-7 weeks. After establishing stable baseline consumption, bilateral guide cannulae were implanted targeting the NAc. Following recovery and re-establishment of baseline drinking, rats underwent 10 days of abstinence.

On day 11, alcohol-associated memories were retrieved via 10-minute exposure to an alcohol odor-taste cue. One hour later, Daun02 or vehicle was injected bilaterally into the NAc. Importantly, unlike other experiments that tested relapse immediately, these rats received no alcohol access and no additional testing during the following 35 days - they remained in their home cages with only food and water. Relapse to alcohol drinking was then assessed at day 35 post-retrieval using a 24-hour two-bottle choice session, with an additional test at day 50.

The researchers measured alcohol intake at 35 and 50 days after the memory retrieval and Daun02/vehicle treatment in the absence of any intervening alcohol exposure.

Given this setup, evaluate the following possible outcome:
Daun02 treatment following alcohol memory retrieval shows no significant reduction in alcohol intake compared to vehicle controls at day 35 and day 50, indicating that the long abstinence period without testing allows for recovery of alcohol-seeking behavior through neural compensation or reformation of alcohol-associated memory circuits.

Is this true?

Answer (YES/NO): NO